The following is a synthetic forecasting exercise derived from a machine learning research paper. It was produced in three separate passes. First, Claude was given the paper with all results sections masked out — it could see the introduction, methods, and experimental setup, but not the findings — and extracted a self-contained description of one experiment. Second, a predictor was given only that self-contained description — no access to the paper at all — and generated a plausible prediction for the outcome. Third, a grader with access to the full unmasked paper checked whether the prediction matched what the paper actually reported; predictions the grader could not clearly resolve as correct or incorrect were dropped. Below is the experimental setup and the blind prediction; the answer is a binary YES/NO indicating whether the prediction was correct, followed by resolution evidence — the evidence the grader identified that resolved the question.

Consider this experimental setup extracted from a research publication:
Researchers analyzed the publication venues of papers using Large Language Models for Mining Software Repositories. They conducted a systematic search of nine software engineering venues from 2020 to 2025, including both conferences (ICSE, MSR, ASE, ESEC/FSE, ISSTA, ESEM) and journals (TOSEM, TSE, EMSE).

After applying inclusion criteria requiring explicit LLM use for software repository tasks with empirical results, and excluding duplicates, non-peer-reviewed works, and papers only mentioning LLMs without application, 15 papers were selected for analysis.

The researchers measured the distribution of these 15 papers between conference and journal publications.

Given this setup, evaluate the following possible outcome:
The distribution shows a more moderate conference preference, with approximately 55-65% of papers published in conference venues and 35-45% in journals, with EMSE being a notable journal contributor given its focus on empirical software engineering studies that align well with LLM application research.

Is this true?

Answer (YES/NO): NO